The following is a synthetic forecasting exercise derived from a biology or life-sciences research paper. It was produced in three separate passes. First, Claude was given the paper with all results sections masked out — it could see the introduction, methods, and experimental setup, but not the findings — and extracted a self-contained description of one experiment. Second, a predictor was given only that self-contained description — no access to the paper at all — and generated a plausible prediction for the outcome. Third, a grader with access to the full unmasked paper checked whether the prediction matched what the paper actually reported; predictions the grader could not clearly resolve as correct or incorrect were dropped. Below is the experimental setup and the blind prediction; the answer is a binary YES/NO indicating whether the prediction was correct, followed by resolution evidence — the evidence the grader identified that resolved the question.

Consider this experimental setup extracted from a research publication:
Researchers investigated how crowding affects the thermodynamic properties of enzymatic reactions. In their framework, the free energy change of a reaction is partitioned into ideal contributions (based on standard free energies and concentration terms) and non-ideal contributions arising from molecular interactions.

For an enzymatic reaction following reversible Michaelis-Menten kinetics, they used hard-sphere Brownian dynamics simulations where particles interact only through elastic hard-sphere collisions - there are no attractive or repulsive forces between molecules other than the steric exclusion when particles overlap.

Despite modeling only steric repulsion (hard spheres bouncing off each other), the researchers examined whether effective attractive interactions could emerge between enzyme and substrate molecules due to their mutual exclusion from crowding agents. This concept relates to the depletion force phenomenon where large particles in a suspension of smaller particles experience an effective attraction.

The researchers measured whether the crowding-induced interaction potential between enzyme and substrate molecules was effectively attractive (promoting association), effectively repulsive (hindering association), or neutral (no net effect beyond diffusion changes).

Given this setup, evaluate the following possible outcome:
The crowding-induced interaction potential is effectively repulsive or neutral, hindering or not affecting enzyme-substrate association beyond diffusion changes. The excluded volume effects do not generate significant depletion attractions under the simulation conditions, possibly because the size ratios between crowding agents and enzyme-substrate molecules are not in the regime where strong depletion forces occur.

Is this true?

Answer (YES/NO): NO